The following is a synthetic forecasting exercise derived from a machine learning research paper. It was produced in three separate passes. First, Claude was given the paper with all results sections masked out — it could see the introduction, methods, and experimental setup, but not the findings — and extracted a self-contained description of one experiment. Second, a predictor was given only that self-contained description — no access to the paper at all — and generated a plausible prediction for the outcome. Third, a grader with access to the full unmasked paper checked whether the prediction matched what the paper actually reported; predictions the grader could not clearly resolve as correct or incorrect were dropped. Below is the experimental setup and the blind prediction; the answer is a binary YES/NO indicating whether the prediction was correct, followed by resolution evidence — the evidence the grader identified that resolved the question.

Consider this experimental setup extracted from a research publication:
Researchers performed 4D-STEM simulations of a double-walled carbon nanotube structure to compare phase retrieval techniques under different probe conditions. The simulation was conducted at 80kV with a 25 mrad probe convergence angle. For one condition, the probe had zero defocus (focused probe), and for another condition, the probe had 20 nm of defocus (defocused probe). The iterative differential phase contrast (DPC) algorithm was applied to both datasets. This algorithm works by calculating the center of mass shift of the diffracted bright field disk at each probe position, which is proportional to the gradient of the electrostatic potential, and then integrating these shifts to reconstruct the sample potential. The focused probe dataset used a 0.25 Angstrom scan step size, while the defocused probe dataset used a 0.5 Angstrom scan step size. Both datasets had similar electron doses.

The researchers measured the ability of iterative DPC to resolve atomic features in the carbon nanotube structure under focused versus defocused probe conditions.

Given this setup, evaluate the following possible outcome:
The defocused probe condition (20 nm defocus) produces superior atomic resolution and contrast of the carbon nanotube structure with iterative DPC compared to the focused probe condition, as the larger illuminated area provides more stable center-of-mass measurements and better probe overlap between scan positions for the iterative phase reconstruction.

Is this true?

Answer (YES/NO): NO